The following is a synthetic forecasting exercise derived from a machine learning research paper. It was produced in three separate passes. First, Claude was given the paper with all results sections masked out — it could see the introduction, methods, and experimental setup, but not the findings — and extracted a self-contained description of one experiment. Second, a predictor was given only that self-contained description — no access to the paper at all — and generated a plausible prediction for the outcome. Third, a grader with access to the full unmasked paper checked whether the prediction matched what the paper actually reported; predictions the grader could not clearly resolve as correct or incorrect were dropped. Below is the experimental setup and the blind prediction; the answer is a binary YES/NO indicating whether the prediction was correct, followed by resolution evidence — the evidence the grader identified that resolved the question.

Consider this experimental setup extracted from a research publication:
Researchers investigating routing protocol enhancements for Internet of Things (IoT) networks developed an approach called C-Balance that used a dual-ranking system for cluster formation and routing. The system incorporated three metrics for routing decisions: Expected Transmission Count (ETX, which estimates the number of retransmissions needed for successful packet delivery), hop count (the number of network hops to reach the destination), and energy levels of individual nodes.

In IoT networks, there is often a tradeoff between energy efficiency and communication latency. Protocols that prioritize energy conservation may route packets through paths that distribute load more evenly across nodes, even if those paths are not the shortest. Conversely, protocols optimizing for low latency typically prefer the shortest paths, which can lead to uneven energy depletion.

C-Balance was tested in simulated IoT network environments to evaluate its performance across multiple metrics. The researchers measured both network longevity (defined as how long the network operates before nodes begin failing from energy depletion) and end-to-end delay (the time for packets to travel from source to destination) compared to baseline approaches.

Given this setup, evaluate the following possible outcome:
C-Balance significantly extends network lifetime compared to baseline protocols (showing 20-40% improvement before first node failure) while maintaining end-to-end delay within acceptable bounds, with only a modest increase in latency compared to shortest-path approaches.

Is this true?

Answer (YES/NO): NO